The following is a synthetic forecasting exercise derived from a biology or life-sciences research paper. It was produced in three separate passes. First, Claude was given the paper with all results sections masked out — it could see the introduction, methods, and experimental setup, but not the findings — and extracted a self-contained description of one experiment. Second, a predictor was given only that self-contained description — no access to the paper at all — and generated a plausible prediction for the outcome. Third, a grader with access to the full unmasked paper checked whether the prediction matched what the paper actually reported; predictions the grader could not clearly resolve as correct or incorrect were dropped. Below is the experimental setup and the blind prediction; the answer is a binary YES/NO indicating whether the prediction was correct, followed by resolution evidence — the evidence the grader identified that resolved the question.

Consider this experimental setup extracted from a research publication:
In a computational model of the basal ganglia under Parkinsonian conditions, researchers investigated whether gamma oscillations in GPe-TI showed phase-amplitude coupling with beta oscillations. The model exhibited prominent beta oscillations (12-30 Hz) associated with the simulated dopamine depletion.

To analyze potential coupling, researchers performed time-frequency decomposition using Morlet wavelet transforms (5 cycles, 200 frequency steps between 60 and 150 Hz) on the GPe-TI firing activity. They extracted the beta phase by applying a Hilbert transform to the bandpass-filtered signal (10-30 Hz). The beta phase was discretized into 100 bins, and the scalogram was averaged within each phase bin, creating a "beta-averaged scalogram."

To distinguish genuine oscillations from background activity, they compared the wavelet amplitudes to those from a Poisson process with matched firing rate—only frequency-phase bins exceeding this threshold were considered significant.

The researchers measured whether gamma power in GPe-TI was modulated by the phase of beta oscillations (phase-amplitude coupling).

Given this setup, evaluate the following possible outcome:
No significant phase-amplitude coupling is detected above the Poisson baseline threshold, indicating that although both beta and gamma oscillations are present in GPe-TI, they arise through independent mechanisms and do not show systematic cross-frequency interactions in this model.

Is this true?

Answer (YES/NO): NO